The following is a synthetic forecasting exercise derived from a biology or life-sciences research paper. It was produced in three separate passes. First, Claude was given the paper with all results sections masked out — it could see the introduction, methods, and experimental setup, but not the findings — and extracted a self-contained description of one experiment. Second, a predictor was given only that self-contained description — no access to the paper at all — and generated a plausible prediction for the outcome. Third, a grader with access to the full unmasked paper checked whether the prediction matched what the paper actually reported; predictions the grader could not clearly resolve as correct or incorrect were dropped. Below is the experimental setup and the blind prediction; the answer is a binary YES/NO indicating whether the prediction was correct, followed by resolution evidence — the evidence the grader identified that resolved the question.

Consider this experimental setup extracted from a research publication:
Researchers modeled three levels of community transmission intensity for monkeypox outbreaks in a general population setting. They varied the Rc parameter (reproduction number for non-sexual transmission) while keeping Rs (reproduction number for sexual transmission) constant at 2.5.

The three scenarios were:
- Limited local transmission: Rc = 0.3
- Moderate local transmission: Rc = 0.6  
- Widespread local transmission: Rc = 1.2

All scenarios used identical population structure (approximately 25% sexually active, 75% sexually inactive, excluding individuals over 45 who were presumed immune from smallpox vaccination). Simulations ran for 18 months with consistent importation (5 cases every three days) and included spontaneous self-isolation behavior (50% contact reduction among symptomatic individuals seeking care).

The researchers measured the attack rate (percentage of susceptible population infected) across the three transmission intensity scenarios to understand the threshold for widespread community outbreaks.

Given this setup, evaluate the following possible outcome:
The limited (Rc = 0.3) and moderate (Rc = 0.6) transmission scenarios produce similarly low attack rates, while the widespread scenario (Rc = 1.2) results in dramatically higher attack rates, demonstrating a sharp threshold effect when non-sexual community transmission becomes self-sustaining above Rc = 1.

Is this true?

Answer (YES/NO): NO